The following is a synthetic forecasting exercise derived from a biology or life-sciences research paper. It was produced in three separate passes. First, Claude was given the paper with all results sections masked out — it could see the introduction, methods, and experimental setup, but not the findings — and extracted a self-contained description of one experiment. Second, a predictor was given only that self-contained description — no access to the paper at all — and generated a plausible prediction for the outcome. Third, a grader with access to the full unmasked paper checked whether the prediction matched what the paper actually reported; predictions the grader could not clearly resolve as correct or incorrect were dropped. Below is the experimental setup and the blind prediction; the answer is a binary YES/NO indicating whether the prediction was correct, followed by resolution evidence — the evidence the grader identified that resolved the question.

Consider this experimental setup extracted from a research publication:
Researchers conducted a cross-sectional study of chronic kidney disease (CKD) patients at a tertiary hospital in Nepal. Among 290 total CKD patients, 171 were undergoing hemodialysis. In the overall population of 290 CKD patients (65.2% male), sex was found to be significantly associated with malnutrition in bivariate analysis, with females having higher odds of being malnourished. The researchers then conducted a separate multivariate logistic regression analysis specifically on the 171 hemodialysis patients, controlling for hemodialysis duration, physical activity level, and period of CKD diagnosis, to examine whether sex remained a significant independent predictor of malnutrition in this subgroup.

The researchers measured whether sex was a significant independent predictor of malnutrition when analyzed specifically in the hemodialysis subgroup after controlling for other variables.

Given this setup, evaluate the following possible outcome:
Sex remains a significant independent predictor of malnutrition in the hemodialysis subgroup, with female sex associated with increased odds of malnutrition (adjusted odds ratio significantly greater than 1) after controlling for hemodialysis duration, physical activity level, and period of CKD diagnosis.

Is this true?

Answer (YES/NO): NO